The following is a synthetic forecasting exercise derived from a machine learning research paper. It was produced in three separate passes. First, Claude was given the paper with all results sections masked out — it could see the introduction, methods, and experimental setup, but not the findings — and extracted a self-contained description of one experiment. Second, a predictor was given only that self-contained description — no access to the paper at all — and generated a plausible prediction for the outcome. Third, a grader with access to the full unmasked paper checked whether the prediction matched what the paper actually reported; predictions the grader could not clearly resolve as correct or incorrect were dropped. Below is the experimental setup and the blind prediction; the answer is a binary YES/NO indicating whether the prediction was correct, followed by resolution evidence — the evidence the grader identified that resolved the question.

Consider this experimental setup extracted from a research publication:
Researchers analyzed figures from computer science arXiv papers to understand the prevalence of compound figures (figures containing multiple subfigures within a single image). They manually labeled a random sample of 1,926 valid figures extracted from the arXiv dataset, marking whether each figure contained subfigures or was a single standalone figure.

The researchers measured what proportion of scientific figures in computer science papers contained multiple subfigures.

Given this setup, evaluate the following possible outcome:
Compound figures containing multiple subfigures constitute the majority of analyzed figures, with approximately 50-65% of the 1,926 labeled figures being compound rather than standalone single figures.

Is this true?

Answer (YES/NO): NO